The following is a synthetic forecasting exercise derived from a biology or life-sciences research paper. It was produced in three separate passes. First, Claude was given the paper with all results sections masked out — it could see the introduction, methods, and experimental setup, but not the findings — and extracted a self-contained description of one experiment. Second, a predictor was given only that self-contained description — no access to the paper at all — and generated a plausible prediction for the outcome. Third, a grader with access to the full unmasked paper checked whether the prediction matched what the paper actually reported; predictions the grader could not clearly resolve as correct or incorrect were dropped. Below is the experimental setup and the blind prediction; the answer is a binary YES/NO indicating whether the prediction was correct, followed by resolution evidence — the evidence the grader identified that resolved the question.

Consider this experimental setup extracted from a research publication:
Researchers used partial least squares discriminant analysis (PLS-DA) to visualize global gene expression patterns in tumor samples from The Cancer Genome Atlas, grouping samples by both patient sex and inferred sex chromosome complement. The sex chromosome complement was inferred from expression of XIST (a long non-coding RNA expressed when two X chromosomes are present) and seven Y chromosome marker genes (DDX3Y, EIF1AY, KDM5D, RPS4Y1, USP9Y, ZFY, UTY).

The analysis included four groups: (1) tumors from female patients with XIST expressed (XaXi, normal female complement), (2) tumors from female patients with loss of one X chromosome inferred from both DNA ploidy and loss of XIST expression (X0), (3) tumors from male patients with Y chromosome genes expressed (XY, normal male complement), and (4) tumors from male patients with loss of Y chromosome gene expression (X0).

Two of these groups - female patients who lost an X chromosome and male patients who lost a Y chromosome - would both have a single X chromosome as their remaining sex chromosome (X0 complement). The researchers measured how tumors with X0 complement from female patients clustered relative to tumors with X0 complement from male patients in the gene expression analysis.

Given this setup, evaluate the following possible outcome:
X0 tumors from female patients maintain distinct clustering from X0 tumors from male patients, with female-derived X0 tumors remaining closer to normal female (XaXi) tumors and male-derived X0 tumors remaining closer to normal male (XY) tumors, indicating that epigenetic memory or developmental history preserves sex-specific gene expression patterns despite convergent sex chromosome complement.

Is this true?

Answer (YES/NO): NO